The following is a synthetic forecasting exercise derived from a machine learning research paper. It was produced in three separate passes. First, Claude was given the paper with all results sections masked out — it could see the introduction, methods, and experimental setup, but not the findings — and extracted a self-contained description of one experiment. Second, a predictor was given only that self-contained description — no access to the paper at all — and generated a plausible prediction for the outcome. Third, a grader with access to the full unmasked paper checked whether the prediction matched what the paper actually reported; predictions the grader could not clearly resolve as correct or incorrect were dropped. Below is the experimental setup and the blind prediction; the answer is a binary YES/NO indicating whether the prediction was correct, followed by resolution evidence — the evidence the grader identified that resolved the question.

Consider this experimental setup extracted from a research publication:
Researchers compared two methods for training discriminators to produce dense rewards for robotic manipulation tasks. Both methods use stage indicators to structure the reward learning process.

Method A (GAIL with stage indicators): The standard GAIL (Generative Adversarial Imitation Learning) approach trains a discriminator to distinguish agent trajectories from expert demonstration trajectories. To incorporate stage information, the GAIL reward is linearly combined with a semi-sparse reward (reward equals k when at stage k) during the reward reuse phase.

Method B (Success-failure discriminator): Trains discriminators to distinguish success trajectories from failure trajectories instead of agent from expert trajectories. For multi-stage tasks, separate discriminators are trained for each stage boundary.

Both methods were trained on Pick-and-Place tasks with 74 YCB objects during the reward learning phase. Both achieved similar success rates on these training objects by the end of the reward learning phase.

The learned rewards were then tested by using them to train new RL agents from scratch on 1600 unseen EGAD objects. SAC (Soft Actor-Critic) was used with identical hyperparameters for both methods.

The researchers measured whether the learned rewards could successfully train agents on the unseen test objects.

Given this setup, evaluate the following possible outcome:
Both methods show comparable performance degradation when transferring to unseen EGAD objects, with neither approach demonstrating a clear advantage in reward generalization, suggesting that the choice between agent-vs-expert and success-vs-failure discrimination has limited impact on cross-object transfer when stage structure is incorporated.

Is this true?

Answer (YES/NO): NO